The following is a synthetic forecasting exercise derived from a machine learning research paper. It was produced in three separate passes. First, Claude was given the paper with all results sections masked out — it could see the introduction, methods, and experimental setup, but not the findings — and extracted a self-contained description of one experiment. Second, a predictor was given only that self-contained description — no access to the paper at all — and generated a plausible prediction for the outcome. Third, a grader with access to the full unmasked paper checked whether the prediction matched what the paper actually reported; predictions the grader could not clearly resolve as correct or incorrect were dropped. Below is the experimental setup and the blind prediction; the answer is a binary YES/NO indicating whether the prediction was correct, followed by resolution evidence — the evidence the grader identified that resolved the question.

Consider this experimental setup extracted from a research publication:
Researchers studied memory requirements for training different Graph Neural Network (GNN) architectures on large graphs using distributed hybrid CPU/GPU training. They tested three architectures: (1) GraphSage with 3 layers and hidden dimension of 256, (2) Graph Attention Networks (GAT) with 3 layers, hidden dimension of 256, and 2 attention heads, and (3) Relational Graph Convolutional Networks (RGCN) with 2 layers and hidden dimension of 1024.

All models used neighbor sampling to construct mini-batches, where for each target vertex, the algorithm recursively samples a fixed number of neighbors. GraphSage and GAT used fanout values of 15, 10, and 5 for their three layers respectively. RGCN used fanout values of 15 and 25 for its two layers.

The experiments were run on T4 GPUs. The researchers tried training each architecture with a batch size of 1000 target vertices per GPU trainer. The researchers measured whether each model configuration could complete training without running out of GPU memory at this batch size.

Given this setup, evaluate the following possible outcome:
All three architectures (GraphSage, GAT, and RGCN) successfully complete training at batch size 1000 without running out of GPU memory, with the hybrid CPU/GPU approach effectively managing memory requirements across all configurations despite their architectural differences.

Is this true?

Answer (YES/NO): NO